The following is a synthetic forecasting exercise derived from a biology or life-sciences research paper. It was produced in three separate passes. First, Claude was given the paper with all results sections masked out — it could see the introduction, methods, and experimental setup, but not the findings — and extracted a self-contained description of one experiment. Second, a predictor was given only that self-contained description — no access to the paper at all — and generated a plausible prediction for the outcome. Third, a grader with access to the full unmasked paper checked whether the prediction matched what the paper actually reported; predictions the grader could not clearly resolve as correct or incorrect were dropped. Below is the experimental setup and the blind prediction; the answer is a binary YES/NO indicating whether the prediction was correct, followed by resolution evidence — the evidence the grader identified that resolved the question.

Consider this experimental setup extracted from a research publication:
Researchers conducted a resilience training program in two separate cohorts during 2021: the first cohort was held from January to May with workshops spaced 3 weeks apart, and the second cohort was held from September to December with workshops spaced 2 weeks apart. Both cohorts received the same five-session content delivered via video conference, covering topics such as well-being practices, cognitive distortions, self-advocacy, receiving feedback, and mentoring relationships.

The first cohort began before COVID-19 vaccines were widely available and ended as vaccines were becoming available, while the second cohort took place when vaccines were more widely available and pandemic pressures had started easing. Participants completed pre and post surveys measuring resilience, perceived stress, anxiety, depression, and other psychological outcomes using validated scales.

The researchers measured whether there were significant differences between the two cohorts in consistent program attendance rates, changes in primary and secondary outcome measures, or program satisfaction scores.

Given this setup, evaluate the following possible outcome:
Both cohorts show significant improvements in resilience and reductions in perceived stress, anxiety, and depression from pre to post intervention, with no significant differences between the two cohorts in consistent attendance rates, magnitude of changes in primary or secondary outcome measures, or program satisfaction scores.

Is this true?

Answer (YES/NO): YES